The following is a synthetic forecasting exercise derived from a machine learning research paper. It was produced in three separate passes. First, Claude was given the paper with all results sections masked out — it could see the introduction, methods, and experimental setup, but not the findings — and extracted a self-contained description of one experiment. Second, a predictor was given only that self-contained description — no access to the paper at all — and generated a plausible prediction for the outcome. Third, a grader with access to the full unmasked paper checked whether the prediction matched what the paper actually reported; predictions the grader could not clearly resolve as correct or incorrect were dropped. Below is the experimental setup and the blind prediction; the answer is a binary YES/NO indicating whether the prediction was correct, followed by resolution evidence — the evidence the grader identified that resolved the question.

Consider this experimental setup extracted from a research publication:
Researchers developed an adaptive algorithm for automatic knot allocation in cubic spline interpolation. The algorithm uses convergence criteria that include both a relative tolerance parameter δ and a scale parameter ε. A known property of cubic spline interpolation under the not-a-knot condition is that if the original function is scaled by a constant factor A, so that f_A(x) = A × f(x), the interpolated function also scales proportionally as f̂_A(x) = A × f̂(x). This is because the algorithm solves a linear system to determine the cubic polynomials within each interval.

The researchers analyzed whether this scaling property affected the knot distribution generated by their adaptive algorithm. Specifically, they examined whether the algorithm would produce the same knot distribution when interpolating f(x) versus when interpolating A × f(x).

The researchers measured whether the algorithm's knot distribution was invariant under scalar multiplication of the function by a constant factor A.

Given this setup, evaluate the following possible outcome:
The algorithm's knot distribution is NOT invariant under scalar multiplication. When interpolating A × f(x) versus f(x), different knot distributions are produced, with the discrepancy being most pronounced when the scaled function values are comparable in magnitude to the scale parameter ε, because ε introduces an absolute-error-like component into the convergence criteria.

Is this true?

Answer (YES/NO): NO